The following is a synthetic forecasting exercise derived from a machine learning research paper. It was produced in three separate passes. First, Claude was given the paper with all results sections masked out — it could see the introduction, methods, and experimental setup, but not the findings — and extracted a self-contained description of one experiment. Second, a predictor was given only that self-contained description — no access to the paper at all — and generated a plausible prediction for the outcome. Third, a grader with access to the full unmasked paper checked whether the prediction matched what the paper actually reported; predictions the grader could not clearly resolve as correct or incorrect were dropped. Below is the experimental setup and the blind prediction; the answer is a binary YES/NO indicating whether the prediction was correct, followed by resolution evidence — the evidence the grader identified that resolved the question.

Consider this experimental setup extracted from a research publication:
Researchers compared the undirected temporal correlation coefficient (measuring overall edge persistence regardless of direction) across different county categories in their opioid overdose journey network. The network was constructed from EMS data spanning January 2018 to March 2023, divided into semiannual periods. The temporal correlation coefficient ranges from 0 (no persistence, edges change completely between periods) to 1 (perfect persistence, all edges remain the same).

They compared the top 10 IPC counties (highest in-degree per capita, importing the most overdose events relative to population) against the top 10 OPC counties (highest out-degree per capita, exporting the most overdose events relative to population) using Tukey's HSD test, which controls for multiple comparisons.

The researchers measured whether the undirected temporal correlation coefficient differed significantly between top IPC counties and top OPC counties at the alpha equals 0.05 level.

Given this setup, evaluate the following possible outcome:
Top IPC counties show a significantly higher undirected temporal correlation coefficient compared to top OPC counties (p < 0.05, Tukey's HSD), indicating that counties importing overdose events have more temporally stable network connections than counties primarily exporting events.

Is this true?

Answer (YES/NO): NO